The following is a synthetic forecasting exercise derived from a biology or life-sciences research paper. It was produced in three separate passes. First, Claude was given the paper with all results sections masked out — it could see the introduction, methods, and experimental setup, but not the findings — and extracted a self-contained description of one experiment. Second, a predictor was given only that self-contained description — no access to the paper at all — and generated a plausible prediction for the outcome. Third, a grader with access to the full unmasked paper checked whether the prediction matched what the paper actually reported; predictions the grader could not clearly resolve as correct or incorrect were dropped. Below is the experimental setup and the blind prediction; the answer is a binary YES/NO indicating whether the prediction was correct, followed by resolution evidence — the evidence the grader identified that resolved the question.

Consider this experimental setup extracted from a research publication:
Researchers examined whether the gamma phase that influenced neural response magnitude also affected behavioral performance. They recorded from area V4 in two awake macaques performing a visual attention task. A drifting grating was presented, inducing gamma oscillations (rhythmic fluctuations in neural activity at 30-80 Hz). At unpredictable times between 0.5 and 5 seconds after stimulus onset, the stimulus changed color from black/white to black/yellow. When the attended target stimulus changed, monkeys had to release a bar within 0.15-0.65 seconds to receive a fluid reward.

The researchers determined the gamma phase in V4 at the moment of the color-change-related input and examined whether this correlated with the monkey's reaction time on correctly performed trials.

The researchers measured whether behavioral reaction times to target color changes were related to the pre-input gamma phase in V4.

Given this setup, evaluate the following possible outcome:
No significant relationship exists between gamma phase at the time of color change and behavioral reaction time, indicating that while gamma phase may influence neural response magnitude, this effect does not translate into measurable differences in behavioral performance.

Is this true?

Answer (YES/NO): NO